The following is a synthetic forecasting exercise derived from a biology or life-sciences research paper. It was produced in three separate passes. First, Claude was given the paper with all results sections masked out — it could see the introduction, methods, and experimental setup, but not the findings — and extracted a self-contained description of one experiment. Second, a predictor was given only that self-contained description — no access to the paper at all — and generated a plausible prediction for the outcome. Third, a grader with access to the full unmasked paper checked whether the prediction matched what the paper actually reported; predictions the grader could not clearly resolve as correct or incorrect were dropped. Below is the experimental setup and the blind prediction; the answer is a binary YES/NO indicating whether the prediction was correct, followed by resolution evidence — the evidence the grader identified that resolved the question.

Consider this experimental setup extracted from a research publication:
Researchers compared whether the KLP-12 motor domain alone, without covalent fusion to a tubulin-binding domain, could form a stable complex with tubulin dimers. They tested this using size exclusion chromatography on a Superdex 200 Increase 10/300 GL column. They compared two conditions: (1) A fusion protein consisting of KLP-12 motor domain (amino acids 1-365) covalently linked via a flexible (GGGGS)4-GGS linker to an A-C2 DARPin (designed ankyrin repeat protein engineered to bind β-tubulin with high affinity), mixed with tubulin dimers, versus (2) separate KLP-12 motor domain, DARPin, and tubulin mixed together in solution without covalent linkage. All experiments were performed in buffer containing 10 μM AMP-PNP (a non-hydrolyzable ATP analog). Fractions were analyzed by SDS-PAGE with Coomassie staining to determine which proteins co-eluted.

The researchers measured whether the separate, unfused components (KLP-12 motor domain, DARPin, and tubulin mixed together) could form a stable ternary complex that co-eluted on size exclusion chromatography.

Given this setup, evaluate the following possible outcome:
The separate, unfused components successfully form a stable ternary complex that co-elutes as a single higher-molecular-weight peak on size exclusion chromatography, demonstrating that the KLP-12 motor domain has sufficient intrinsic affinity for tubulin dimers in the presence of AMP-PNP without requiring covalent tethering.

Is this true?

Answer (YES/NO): YES